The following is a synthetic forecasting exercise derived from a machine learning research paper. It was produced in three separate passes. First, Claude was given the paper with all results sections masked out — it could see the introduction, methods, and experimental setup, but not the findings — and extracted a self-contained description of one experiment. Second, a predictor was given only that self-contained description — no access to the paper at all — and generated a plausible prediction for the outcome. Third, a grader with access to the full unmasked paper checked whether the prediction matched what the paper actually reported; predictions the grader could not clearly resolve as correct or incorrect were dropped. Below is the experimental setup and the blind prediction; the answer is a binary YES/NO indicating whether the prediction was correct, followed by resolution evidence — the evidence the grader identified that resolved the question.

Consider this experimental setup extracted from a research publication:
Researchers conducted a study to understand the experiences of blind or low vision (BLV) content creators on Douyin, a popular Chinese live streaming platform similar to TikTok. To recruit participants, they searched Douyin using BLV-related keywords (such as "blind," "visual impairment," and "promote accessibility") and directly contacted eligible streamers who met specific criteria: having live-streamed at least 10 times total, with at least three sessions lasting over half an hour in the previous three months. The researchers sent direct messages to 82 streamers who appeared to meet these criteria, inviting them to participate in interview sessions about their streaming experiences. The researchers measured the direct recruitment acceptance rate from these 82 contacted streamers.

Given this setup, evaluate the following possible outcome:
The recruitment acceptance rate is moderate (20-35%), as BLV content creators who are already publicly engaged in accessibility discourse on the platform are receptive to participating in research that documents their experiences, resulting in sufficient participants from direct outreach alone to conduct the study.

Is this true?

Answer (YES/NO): NO